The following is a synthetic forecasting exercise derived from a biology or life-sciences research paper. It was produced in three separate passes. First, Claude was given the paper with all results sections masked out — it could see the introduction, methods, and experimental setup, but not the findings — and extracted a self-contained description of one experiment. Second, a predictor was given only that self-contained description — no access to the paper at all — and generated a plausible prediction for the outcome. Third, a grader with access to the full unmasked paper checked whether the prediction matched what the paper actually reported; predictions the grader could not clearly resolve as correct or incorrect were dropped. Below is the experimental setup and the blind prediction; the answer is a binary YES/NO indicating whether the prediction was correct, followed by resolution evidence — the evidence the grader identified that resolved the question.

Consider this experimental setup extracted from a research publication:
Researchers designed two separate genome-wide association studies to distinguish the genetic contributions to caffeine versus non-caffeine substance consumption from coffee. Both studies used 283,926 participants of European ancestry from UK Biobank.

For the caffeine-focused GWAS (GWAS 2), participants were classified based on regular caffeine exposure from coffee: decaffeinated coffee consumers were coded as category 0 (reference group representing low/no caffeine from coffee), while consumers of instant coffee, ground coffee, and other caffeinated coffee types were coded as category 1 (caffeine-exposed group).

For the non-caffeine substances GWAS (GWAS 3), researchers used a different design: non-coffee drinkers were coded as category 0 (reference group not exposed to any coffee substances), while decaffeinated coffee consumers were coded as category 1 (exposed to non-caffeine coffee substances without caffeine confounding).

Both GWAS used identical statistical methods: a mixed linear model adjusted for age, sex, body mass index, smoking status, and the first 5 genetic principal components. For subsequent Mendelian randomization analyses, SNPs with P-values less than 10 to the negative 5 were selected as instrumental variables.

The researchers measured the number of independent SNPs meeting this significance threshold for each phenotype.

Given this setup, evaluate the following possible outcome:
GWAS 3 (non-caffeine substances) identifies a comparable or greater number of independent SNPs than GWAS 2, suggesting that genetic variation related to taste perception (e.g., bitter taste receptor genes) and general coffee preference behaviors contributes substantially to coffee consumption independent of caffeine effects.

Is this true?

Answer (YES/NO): YES